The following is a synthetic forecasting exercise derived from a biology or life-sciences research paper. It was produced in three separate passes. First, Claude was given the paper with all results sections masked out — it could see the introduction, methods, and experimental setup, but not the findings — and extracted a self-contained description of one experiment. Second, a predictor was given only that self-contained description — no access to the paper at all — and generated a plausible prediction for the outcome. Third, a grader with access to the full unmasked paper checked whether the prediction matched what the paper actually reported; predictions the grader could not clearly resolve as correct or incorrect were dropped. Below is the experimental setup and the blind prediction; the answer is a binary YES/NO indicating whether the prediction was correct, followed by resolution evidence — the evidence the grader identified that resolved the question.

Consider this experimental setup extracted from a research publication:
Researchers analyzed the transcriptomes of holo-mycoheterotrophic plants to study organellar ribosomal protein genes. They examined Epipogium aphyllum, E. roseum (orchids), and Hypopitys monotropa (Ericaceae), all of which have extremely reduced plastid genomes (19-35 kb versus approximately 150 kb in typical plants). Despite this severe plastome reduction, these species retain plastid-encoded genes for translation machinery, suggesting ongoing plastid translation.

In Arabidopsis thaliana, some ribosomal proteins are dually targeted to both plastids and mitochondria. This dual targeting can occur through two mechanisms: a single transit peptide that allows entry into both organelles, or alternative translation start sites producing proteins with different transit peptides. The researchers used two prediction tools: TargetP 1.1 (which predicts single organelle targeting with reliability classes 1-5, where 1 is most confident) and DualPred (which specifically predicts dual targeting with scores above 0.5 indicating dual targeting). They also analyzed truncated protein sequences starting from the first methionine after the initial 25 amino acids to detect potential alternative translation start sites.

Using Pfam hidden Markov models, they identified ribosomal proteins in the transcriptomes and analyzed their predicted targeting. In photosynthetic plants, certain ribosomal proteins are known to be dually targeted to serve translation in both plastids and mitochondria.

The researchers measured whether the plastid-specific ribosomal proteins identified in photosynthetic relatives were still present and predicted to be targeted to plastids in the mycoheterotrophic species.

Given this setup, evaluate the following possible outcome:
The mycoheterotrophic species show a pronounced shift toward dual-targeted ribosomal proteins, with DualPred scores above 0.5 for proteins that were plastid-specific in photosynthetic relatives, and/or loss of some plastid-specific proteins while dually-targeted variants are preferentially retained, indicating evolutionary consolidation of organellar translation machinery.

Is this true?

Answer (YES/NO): NO